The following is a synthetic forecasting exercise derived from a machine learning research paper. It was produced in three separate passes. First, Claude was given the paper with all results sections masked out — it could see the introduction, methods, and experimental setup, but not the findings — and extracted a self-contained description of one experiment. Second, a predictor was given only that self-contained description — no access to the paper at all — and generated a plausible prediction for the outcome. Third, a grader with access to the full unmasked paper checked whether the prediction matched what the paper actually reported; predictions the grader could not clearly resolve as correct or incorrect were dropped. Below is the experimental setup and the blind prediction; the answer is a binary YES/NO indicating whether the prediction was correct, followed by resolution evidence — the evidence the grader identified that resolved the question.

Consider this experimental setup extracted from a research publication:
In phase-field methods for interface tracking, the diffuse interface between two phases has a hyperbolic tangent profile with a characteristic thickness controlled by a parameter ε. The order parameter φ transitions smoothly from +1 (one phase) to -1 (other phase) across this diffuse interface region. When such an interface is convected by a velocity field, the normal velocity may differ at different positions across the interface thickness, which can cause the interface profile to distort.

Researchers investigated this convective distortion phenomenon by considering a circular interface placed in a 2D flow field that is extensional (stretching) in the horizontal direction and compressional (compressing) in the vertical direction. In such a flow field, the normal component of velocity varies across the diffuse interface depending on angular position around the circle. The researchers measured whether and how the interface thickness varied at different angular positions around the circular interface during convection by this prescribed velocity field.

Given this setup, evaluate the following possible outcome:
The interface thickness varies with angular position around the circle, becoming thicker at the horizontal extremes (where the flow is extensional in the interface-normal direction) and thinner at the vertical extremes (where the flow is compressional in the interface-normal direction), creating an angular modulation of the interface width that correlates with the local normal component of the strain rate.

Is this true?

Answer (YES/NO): YES